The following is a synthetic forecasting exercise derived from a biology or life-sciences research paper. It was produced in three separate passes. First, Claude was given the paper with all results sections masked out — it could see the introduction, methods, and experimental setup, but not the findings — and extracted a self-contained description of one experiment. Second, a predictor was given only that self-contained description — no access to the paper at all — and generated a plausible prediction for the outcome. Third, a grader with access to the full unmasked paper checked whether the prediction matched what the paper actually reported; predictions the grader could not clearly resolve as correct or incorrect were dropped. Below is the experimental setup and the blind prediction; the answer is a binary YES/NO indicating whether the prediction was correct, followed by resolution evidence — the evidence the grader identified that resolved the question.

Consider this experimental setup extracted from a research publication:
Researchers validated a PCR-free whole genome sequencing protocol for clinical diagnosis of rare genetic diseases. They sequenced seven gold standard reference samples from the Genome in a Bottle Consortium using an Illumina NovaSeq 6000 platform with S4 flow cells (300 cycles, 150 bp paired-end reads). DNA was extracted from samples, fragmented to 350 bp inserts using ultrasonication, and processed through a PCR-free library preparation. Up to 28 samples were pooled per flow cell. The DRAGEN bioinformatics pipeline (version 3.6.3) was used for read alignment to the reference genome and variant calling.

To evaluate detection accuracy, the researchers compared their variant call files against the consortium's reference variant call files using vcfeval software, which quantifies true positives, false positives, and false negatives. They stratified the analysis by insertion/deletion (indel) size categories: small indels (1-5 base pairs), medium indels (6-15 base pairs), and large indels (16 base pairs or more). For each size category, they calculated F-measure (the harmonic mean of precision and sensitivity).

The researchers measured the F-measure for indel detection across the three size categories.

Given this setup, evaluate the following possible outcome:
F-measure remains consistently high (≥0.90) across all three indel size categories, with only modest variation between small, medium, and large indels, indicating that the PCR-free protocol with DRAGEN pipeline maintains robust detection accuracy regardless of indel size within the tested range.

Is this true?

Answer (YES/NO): NO